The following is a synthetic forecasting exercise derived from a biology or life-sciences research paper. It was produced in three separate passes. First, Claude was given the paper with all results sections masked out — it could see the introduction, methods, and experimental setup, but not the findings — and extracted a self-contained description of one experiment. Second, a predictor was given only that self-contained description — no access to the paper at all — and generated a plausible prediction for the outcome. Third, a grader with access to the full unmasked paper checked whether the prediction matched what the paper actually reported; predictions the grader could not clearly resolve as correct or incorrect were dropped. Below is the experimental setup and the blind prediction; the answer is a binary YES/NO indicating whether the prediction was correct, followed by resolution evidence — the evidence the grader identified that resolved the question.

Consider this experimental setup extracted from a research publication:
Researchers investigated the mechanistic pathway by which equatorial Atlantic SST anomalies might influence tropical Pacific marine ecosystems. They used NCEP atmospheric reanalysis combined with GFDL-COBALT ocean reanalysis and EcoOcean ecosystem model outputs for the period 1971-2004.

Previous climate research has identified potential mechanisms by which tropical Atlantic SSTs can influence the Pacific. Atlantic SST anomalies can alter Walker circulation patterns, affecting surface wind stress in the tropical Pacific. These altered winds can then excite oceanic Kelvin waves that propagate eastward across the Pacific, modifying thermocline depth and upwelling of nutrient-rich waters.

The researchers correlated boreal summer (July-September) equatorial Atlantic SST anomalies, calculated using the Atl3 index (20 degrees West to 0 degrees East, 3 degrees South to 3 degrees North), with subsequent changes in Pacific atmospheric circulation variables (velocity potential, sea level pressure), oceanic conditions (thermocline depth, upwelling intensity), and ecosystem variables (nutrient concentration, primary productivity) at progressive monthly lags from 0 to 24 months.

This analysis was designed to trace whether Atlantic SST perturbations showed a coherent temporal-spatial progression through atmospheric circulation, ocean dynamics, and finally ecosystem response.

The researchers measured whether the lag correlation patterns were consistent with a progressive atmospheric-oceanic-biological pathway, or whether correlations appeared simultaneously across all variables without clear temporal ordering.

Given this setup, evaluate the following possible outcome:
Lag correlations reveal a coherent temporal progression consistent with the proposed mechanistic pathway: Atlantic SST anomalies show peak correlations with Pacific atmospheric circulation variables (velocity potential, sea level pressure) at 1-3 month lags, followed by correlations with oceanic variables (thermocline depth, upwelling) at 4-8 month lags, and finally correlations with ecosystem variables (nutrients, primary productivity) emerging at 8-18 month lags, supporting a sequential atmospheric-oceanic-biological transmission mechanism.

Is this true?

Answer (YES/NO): NO